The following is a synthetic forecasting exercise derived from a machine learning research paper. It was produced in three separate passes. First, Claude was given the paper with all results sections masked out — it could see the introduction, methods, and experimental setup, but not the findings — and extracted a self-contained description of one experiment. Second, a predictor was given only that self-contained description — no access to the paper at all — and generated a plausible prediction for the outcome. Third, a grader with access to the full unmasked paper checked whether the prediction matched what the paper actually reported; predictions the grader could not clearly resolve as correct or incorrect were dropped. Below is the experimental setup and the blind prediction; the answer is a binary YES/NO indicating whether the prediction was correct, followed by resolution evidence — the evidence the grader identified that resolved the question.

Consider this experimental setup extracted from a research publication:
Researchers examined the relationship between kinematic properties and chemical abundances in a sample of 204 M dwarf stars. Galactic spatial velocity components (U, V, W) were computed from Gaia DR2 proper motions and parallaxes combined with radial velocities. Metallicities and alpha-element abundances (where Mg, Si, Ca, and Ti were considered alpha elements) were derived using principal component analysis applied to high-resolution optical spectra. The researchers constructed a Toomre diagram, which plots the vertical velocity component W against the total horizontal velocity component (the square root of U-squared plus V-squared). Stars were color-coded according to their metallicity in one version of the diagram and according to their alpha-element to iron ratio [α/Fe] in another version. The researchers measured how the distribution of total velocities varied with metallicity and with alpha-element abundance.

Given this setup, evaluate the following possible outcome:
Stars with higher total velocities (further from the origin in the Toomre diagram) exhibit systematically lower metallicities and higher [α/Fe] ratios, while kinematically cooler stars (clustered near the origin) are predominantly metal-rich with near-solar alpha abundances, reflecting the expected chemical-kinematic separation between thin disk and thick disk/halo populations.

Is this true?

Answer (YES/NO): YES